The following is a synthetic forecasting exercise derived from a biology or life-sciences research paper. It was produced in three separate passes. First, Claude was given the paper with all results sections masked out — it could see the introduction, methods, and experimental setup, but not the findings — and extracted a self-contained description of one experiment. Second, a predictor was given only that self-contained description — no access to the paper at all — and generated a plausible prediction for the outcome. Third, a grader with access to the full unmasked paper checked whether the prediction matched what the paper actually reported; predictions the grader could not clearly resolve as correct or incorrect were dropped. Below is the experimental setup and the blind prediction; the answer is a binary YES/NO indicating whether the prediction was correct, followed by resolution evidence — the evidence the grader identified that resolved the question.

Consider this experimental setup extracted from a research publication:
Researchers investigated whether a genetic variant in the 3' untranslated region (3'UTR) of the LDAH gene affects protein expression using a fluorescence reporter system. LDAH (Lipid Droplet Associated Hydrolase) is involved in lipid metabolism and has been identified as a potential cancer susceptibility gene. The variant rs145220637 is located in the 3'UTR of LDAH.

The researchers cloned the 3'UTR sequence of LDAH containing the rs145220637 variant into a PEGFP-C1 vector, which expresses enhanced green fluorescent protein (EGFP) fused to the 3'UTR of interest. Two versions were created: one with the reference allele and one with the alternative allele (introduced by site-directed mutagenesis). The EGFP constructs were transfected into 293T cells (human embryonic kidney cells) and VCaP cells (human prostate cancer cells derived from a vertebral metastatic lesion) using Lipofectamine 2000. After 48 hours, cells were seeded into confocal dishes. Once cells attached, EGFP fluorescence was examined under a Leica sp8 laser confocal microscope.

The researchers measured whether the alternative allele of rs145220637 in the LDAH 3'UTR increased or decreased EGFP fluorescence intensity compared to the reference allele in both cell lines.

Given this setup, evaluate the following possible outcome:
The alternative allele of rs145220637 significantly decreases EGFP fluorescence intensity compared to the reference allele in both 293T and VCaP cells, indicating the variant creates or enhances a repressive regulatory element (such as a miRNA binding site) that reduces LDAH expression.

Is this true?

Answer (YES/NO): NO